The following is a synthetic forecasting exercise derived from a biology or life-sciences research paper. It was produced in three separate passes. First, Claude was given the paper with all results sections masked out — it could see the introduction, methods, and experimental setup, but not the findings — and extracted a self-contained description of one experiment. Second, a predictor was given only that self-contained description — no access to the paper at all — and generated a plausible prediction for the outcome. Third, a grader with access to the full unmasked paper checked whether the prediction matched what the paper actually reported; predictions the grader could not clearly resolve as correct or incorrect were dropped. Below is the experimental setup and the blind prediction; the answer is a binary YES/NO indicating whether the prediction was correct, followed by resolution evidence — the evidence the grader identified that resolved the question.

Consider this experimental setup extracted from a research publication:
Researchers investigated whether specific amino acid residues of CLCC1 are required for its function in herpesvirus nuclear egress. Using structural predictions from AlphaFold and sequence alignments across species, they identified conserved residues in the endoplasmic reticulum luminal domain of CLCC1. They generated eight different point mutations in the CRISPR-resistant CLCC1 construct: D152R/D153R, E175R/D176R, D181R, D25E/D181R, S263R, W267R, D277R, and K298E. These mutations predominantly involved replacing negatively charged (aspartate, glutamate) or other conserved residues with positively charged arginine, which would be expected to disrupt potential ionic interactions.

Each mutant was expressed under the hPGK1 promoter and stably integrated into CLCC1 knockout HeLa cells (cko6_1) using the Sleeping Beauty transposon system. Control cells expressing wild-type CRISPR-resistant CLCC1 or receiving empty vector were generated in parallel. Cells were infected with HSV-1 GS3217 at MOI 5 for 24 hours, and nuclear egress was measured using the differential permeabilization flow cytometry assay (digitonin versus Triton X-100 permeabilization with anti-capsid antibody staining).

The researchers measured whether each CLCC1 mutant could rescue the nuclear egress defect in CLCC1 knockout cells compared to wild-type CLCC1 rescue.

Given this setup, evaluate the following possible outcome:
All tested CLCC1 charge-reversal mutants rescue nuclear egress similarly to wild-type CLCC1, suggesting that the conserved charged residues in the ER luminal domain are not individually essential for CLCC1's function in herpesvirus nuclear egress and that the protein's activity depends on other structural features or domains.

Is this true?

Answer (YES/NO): NO